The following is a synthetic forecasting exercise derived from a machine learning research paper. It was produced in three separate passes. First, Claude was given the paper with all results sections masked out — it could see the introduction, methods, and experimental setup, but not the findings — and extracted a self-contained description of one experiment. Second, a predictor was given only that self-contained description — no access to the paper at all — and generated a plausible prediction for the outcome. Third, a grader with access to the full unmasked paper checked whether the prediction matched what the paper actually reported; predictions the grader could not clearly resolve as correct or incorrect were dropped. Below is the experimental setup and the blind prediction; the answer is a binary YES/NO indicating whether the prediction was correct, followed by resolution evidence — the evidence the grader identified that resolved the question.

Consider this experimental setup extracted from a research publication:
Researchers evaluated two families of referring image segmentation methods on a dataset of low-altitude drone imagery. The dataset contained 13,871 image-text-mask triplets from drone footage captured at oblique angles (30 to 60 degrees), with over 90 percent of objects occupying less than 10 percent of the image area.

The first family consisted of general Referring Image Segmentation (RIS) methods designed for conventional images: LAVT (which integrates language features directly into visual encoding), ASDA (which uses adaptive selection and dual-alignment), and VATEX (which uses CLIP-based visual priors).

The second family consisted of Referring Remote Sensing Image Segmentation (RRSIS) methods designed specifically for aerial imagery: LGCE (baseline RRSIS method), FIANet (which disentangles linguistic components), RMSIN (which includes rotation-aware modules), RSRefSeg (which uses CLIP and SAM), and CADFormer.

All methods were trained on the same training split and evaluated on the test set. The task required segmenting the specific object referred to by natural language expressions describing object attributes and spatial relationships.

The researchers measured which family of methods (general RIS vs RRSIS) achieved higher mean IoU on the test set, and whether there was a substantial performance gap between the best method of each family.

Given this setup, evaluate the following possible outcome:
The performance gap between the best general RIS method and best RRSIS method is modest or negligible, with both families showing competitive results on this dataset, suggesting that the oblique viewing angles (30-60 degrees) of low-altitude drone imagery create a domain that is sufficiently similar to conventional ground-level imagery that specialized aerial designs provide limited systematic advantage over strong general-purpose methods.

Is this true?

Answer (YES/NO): NO